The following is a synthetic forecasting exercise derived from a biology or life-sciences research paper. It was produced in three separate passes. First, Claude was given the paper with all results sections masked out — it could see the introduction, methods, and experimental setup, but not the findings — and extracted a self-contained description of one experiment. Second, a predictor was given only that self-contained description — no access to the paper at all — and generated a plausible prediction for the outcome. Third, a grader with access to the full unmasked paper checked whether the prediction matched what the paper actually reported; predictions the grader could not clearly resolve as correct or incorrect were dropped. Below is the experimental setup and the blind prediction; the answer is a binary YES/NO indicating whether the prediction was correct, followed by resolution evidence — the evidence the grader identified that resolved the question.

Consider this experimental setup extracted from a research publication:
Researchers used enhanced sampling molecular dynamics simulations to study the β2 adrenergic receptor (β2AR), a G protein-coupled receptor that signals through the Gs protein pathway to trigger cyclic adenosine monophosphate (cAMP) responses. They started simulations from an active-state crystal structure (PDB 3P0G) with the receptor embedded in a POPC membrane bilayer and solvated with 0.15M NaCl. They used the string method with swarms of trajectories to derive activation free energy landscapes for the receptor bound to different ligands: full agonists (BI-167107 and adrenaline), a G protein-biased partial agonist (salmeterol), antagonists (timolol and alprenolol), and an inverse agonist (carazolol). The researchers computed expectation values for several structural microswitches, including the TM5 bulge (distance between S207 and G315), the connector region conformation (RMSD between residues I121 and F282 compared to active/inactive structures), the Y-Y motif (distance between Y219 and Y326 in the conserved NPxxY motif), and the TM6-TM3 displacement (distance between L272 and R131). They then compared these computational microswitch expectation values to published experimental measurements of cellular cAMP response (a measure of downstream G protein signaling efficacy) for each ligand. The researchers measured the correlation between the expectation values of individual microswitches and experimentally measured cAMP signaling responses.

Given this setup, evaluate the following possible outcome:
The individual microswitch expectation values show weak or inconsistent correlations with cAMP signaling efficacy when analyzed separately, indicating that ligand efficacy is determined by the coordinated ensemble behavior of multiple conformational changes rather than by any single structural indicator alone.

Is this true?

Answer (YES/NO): NO